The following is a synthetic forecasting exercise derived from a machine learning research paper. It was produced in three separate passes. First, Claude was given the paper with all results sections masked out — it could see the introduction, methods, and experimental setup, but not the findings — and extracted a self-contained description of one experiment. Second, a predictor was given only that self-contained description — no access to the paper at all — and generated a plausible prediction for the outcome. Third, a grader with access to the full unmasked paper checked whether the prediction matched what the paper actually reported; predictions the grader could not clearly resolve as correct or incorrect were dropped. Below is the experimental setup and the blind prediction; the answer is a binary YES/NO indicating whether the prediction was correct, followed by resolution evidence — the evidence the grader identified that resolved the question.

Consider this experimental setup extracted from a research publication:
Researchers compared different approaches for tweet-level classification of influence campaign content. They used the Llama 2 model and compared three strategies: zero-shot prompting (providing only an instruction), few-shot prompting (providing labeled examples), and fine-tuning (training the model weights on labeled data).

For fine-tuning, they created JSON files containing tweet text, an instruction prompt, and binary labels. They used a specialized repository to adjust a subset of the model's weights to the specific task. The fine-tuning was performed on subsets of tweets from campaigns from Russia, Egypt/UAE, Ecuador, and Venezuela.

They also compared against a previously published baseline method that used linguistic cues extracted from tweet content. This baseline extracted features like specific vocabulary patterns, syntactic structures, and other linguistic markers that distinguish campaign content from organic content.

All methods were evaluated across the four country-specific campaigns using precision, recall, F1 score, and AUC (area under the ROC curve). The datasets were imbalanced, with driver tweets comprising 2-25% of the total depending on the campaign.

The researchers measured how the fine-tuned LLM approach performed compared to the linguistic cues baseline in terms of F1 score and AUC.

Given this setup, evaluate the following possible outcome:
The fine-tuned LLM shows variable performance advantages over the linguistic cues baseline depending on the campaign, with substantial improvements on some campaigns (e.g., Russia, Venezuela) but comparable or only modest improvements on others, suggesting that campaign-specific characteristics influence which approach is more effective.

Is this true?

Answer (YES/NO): NO